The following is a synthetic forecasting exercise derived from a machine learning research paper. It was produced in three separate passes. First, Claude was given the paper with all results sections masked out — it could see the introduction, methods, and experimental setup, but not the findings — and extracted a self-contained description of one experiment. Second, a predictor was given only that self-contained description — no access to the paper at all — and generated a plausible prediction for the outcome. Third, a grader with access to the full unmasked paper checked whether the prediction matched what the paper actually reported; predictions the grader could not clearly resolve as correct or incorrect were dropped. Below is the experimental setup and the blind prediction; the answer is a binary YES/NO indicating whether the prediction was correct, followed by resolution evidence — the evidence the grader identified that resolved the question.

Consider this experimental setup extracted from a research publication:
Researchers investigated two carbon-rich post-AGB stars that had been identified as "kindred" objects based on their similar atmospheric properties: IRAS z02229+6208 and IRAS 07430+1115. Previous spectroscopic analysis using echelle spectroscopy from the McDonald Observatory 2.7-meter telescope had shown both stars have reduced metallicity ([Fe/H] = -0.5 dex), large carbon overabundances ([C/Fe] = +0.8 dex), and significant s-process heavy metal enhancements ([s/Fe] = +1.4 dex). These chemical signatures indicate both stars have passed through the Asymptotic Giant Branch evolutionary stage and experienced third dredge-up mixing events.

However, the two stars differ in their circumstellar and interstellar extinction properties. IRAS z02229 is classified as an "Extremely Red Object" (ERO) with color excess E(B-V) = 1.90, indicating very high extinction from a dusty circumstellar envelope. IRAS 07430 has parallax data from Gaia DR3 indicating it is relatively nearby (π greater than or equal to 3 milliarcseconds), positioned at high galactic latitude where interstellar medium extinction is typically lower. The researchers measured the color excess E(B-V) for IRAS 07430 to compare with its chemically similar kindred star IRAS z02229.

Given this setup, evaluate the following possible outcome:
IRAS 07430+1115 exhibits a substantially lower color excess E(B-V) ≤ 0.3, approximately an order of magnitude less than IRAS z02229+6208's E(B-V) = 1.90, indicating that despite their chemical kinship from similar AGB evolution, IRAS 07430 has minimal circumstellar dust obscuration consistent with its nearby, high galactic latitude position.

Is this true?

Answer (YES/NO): NO